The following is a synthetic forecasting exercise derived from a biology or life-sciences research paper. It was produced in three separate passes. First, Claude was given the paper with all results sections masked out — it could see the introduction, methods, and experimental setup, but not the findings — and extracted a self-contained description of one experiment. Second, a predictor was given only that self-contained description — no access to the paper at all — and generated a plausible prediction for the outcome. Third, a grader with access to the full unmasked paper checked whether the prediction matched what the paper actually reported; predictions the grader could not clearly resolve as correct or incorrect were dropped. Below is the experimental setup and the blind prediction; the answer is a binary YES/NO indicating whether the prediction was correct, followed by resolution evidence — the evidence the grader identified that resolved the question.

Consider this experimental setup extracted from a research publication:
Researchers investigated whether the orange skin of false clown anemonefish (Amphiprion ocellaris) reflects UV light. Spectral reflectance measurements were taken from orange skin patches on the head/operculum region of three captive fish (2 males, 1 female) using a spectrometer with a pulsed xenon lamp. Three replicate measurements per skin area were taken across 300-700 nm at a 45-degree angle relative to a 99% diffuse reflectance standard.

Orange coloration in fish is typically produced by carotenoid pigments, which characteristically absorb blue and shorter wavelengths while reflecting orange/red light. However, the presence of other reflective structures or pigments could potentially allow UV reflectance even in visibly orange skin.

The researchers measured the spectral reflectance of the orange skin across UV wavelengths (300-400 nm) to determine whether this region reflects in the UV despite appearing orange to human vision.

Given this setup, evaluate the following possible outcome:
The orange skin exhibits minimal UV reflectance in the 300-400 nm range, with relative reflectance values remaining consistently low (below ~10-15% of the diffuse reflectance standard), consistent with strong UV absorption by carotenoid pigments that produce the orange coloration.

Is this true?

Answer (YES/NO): NO